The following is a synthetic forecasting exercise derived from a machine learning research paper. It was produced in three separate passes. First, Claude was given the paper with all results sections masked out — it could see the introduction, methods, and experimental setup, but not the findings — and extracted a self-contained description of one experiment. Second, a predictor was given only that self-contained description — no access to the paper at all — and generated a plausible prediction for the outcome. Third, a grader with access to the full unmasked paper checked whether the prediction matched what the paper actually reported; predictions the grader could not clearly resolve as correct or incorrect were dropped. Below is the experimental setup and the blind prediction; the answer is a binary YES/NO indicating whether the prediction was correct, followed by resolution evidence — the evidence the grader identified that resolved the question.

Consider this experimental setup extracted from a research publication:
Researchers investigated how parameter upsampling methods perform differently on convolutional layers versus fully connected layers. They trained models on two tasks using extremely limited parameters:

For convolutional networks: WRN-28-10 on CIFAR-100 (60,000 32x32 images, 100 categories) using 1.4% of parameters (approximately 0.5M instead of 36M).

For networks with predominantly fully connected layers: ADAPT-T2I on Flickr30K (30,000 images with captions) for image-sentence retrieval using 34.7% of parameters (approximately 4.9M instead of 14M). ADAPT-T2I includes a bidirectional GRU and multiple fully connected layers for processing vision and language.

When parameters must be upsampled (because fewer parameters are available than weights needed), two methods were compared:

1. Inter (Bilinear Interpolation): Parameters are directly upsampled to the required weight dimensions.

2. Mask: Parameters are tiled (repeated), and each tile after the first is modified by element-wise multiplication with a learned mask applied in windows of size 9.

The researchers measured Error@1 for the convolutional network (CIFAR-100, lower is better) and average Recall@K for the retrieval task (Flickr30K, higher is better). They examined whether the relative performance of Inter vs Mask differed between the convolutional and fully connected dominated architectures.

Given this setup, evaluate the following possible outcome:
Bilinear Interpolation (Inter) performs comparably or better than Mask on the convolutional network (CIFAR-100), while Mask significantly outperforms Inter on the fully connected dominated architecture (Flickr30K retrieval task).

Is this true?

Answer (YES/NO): NO